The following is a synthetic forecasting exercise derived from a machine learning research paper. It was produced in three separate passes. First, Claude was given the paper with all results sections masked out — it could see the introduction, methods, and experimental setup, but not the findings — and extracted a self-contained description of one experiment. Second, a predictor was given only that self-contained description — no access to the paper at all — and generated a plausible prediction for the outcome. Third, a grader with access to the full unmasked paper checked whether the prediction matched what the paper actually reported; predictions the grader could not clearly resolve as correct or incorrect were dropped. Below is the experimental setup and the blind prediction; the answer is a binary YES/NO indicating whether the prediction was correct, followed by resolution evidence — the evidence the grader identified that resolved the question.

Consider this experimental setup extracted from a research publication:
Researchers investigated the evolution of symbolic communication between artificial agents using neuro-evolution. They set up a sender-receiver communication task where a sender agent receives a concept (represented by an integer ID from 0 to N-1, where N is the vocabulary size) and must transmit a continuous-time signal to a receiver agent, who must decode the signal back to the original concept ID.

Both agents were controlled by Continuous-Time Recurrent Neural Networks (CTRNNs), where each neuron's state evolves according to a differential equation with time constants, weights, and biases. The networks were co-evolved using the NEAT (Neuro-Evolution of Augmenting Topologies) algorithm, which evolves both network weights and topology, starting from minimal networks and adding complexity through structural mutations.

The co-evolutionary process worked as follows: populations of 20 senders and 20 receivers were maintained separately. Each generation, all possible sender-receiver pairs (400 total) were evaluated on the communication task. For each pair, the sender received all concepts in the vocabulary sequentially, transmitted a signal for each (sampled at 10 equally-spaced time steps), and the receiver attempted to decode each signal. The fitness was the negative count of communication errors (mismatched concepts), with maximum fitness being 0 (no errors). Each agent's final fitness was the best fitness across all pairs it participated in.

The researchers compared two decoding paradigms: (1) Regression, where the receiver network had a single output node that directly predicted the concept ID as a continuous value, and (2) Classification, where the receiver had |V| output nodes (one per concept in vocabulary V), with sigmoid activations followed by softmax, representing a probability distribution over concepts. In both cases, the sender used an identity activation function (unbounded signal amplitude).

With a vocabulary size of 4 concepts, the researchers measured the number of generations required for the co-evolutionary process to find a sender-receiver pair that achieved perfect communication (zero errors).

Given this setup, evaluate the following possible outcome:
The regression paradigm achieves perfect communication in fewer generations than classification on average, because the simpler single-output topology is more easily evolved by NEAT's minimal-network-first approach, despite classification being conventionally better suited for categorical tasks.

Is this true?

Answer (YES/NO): YES